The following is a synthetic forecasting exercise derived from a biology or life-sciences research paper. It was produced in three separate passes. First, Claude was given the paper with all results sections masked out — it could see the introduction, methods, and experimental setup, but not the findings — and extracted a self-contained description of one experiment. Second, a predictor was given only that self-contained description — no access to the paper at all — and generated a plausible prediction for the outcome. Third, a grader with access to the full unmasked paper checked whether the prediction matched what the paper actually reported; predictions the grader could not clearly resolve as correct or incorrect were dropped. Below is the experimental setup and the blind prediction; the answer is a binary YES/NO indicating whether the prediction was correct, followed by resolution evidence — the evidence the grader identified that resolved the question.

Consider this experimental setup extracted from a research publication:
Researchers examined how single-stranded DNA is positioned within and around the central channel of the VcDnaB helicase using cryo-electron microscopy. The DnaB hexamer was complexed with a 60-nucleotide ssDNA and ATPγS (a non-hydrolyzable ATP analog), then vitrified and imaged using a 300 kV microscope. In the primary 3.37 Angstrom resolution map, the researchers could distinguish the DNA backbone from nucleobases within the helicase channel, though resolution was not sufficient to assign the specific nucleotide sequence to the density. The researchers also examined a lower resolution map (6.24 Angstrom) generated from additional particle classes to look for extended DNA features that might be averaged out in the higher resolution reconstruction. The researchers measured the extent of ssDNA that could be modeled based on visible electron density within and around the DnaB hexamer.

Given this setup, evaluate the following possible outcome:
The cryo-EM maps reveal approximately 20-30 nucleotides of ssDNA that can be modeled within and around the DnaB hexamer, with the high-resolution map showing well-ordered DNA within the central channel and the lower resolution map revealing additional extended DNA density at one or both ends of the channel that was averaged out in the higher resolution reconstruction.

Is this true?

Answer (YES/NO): YES